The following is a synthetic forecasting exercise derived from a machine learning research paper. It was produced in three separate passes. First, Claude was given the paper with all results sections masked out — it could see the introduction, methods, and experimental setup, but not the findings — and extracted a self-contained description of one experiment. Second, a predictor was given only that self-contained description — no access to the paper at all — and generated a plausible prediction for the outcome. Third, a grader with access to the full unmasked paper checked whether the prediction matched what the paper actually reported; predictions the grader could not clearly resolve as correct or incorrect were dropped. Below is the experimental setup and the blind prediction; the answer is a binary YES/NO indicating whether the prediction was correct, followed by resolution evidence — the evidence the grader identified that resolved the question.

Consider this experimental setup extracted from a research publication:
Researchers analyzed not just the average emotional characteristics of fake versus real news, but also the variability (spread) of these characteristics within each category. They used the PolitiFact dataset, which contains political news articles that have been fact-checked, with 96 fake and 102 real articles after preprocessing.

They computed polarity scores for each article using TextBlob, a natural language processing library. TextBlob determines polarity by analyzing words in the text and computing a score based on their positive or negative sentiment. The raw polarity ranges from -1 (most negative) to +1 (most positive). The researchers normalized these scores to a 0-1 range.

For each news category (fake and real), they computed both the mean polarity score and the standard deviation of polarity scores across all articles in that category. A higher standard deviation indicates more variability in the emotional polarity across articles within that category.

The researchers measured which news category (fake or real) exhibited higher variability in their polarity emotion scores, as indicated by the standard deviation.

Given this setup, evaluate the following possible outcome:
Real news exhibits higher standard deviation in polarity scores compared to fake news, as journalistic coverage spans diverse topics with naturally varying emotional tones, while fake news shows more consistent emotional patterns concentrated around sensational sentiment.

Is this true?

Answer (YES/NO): NO